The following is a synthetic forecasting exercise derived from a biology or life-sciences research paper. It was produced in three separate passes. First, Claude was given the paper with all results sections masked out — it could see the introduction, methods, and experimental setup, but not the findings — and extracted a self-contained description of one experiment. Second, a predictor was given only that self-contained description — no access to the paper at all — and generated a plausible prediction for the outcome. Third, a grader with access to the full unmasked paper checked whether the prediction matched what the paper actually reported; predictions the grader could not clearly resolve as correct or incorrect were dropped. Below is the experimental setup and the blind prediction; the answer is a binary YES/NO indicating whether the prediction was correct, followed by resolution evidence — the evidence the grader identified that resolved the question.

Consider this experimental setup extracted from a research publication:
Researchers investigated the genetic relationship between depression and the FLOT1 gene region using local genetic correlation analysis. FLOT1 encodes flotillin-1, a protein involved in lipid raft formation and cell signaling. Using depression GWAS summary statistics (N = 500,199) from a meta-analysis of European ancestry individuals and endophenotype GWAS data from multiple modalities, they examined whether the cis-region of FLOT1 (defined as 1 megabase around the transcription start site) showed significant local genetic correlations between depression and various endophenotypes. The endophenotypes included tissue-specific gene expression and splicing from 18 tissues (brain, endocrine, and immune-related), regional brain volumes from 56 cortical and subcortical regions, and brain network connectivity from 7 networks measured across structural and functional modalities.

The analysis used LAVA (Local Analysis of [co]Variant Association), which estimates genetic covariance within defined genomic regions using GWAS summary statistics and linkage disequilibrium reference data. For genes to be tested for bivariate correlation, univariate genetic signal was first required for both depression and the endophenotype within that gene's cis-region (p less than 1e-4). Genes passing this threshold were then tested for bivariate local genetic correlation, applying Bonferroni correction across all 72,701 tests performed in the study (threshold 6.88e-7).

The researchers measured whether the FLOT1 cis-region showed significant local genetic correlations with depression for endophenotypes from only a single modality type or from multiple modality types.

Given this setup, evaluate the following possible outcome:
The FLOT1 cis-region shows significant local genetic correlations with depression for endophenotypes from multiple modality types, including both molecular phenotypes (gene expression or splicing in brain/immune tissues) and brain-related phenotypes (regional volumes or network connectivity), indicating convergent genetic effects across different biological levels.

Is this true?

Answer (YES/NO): YES